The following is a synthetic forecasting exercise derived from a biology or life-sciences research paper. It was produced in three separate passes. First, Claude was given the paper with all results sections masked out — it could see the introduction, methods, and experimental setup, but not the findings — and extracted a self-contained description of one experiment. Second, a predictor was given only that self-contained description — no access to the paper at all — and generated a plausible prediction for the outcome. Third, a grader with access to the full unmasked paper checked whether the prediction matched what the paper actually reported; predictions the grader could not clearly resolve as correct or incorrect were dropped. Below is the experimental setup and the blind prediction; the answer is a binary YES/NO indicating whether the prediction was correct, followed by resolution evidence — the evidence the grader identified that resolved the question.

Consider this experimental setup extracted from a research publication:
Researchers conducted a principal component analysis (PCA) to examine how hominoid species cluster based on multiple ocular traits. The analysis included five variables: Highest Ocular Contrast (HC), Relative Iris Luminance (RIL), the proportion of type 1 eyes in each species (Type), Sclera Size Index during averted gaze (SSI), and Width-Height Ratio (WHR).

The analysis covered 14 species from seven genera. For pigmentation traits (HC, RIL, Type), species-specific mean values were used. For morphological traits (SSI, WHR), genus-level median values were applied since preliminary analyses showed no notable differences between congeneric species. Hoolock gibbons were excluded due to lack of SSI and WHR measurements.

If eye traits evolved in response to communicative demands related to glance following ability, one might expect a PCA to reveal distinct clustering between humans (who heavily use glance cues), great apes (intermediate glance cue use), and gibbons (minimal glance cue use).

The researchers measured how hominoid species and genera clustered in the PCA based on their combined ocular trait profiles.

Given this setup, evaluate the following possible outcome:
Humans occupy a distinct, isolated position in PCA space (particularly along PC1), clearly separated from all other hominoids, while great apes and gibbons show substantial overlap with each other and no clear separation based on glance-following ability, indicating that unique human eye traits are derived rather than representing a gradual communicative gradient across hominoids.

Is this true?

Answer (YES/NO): NO